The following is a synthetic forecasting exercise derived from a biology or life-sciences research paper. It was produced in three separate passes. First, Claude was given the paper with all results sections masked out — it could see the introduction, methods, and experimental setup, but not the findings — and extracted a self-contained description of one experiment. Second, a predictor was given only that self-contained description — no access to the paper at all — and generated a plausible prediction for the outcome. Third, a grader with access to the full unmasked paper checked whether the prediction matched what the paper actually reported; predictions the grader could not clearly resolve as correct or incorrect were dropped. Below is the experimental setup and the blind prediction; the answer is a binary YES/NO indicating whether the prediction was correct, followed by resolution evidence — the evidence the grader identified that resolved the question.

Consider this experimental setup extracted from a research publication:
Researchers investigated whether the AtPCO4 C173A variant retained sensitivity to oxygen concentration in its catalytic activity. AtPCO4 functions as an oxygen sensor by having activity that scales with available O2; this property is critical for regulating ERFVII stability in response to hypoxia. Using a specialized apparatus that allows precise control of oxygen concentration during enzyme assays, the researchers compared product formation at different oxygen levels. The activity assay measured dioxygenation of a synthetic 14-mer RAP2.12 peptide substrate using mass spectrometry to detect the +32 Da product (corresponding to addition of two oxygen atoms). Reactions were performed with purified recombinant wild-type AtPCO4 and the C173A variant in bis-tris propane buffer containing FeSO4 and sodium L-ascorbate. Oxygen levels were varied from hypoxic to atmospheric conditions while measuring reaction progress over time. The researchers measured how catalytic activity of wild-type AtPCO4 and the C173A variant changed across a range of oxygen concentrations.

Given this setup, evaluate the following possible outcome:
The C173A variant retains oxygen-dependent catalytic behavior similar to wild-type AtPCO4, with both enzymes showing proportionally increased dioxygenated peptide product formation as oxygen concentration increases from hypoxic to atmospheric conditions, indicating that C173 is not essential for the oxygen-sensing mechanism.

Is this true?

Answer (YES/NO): YES